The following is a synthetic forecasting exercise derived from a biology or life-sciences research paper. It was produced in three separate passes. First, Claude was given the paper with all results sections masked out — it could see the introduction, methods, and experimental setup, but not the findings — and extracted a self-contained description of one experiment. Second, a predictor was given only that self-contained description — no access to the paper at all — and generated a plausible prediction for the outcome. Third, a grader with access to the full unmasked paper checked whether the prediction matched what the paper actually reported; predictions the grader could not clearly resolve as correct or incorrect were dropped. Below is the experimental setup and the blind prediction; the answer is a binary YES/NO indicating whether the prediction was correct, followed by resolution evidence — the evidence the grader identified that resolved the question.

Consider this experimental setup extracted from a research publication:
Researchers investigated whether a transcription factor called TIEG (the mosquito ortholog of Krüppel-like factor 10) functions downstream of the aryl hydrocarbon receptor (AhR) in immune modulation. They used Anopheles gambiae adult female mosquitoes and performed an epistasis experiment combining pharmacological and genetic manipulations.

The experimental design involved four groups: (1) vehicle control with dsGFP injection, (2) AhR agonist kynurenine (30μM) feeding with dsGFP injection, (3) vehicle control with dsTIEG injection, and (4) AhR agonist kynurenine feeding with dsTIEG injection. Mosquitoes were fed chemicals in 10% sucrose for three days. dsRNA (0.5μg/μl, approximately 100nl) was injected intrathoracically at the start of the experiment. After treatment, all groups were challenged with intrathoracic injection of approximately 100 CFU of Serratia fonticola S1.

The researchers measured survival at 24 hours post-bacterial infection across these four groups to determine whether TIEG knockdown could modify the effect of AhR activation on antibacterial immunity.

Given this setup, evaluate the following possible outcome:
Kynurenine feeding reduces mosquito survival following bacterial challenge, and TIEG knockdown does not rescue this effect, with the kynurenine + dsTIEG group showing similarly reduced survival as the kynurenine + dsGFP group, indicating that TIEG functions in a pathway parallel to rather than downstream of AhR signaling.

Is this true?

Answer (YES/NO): NO